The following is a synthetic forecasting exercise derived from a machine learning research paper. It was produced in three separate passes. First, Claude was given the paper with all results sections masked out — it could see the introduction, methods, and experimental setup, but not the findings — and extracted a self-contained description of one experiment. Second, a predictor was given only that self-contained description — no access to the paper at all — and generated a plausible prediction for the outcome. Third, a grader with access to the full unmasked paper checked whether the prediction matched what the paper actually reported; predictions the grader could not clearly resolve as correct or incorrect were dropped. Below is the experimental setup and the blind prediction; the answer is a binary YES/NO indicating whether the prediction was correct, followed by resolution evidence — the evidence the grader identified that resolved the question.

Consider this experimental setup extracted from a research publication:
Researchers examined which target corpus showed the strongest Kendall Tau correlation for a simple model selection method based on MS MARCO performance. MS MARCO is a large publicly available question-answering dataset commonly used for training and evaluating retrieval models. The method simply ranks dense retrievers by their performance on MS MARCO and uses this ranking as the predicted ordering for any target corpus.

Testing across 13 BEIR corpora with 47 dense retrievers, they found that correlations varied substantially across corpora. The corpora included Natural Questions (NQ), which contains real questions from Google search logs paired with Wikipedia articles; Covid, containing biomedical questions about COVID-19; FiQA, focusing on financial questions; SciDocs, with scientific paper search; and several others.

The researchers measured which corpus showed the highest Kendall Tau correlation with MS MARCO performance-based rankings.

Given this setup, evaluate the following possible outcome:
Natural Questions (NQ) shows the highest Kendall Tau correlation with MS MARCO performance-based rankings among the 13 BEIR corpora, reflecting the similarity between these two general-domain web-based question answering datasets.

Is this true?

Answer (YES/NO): YES